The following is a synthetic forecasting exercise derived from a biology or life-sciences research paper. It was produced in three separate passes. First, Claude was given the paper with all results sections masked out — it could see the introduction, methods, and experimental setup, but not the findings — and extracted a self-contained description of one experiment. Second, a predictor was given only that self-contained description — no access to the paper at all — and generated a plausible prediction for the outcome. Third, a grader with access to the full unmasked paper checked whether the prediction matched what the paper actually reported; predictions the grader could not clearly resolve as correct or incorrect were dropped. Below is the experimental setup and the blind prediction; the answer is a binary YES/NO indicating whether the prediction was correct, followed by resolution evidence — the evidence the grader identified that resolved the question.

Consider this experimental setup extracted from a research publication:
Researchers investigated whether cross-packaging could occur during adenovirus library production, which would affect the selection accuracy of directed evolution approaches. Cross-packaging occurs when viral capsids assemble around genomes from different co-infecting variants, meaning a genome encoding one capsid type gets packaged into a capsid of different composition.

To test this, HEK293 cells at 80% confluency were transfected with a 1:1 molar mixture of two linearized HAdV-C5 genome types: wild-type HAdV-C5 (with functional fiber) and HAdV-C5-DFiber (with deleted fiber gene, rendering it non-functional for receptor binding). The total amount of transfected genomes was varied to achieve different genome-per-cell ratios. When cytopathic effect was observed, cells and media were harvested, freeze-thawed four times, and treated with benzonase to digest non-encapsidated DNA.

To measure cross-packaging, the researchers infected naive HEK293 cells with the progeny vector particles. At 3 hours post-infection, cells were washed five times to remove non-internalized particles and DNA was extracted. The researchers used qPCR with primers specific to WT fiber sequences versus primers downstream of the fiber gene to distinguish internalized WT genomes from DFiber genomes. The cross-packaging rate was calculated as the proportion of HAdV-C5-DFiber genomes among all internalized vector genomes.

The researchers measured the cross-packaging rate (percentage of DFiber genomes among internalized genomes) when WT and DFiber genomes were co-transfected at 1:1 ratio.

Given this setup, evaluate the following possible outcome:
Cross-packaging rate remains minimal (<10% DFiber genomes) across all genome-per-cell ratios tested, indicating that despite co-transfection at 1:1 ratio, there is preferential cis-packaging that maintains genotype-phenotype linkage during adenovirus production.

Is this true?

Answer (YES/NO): NO